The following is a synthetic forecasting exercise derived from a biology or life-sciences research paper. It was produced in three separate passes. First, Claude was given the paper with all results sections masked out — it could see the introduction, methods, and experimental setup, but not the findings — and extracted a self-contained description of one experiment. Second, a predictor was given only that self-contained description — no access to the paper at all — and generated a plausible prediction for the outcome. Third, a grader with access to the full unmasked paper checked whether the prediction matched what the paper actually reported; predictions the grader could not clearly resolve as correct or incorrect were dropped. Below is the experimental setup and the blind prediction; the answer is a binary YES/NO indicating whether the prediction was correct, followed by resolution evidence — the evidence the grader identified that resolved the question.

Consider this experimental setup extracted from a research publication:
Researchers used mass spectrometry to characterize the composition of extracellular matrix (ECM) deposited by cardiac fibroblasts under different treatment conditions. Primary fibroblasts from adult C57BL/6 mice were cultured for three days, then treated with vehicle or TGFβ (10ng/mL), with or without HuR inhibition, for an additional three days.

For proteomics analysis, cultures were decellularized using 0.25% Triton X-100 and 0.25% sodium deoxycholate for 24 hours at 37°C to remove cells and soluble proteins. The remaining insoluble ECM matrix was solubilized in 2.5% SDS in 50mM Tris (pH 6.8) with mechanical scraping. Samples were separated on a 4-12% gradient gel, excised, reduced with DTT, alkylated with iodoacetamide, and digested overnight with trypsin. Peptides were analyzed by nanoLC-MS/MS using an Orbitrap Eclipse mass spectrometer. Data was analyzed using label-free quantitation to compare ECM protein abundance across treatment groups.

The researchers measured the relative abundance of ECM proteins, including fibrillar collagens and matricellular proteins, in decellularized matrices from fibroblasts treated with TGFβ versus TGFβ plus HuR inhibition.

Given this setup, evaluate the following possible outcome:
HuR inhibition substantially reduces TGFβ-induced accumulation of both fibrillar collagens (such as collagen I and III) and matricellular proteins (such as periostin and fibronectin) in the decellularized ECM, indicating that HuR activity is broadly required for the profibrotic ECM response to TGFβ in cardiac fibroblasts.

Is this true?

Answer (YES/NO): YES